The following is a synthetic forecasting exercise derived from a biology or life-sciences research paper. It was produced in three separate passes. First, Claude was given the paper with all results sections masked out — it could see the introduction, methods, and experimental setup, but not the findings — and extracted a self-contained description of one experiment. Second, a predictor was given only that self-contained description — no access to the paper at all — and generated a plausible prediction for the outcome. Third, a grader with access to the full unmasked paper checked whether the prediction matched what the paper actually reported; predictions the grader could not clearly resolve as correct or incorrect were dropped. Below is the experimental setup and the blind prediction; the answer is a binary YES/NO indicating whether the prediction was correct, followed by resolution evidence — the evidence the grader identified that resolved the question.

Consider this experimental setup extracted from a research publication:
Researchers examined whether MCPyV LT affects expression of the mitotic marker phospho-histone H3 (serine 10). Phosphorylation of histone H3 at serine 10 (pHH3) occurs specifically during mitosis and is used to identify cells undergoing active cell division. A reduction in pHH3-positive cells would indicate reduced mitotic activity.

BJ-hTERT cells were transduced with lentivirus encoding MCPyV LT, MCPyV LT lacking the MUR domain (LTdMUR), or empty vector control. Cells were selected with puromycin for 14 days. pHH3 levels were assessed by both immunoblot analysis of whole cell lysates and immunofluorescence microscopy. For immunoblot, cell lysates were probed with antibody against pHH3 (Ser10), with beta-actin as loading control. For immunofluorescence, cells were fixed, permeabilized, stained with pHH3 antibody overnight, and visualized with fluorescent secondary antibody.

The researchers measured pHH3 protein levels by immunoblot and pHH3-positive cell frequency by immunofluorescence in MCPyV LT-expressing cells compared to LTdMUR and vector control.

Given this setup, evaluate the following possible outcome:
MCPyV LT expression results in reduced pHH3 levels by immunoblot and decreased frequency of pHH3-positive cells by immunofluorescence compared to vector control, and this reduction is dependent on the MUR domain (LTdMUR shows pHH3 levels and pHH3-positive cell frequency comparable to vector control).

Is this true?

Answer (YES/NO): YES